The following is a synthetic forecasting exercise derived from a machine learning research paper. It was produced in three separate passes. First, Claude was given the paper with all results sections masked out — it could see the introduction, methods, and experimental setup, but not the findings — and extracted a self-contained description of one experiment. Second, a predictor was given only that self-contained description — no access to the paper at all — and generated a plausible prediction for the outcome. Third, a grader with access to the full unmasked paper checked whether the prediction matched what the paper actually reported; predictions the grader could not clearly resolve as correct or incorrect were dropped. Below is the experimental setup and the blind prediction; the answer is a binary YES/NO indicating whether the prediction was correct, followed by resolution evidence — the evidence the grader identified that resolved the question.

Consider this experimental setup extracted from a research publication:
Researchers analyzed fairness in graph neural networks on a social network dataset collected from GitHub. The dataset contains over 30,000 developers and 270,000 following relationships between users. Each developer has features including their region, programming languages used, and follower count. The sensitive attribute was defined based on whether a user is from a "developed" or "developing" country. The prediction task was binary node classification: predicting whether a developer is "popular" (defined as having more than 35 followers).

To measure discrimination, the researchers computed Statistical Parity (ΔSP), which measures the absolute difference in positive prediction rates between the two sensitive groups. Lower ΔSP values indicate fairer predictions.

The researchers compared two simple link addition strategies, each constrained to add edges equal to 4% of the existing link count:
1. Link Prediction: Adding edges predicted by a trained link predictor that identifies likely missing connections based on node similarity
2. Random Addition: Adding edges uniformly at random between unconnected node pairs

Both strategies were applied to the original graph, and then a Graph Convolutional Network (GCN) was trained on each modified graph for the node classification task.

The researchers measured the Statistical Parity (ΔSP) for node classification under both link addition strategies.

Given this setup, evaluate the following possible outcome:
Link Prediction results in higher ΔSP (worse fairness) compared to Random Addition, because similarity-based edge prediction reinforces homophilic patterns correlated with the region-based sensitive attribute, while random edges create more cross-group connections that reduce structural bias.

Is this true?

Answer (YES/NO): YES